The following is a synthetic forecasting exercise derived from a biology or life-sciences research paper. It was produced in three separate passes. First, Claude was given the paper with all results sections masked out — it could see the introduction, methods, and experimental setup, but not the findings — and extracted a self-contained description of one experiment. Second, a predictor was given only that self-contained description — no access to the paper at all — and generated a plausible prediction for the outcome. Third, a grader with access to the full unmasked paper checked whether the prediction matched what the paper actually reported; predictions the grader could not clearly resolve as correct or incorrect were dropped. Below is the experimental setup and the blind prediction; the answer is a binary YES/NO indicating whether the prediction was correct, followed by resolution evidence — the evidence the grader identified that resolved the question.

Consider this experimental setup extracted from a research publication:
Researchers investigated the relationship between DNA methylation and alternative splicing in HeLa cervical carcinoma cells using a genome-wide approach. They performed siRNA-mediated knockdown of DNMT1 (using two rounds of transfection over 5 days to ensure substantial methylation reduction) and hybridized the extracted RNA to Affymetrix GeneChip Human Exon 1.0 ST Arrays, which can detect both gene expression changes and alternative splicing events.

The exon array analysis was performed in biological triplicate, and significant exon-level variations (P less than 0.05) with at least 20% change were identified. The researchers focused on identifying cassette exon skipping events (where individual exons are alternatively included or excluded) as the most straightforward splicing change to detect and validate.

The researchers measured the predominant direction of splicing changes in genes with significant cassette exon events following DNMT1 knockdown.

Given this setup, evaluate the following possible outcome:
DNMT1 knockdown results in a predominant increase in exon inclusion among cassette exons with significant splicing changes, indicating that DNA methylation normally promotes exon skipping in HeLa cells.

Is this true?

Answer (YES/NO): NO